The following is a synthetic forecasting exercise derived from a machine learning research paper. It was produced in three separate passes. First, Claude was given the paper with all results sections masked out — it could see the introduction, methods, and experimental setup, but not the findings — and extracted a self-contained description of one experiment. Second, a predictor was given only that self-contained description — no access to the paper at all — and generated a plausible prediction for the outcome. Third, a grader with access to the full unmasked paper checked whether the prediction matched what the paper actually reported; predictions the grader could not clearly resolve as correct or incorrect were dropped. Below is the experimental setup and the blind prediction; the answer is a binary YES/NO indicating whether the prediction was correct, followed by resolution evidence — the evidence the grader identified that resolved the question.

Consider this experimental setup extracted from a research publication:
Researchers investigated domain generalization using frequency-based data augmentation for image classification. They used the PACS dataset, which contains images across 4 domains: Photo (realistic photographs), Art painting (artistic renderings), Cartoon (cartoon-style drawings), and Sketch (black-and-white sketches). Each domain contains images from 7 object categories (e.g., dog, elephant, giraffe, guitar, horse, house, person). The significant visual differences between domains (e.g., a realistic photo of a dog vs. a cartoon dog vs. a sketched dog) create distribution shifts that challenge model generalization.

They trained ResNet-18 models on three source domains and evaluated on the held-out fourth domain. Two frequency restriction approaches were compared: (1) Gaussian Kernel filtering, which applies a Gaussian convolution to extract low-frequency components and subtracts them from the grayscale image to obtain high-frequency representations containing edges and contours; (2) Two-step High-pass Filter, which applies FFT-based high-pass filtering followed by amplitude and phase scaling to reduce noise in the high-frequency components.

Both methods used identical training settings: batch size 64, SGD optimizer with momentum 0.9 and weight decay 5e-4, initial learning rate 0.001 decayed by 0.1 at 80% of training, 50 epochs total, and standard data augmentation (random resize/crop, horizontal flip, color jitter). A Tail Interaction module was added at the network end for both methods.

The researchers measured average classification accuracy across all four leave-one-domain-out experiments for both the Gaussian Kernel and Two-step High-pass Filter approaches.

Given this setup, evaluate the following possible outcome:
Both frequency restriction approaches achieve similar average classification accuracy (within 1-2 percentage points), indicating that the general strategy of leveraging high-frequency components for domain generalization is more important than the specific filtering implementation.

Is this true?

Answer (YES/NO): YES